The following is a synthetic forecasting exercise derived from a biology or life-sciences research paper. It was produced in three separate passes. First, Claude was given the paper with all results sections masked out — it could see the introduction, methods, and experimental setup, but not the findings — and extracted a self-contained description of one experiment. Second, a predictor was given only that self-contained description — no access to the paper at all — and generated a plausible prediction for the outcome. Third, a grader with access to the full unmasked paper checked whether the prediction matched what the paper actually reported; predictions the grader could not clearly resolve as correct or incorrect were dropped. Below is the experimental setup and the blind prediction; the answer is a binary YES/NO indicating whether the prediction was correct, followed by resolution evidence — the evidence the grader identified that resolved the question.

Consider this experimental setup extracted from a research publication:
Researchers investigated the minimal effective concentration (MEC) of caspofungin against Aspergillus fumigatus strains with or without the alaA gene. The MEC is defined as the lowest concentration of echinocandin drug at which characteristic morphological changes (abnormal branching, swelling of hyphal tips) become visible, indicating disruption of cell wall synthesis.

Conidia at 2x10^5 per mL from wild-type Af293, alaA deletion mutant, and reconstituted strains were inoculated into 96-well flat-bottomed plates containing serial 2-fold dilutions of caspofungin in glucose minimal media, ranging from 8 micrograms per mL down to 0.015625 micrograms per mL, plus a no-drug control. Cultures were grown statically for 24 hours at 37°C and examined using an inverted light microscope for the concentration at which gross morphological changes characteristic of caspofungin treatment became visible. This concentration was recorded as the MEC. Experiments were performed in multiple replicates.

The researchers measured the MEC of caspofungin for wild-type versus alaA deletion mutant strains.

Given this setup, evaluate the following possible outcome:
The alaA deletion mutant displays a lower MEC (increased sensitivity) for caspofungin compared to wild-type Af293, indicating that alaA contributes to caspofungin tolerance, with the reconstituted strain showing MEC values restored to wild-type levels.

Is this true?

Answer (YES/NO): NO